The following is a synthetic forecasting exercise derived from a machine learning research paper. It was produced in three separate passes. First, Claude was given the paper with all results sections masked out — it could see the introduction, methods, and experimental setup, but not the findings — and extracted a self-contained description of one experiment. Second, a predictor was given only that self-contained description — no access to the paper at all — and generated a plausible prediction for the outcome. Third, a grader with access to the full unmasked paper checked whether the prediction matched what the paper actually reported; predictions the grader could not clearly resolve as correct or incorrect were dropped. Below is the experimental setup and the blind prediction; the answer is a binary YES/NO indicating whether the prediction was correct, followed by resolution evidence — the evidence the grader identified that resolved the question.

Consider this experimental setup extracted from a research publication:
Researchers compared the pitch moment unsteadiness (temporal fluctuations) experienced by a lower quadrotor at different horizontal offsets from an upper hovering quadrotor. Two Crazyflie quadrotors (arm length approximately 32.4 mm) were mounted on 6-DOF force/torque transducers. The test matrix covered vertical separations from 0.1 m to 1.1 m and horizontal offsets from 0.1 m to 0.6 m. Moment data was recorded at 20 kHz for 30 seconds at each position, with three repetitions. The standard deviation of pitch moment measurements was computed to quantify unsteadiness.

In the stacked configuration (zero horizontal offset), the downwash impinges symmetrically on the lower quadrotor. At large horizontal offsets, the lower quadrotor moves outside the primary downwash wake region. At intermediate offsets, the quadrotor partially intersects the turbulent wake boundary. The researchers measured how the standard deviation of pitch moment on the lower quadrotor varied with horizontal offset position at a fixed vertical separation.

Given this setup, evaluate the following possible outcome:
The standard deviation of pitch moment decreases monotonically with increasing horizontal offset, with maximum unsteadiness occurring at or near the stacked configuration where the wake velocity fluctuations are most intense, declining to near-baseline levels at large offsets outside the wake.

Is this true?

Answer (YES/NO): NO